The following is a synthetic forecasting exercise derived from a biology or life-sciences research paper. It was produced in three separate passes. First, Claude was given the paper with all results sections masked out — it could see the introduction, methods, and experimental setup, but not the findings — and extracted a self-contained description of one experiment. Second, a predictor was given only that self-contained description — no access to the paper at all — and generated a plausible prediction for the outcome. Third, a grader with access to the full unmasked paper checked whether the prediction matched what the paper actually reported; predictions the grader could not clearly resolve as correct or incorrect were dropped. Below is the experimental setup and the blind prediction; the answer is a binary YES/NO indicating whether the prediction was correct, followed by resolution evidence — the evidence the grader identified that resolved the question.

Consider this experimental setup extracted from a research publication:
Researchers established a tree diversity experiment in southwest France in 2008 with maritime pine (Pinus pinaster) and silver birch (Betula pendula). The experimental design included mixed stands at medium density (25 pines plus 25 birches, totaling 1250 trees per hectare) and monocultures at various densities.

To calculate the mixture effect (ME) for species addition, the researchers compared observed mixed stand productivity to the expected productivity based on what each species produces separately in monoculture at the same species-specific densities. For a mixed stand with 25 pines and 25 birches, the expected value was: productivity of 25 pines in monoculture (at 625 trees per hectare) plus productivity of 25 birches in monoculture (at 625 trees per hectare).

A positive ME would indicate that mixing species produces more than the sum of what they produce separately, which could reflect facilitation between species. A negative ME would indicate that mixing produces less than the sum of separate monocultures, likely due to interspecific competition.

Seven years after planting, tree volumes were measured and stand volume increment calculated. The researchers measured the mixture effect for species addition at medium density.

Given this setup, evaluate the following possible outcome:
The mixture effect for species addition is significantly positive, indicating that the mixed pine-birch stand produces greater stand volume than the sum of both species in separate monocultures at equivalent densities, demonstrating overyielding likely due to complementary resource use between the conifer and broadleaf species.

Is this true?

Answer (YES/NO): NO